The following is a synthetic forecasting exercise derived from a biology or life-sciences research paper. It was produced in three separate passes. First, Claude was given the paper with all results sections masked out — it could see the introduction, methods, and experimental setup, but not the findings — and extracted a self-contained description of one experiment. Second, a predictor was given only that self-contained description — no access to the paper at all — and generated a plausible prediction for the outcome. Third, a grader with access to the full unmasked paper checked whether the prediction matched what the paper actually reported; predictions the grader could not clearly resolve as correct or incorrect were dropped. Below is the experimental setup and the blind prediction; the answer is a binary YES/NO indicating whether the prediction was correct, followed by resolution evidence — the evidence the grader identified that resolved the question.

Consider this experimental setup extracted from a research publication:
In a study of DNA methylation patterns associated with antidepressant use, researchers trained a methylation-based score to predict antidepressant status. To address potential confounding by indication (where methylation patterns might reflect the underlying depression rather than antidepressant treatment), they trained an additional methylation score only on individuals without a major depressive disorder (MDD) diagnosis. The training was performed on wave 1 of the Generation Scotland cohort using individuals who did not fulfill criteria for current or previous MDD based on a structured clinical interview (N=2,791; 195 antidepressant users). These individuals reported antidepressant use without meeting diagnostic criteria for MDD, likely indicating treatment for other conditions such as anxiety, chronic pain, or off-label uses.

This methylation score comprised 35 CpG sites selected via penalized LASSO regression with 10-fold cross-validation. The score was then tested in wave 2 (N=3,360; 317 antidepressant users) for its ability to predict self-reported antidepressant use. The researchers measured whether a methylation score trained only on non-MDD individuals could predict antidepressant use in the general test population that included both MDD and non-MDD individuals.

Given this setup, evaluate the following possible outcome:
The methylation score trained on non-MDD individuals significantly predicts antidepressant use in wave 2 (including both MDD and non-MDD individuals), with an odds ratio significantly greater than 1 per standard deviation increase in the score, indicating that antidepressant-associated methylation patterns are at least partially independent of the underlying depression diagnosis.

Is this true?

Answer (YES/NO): YES